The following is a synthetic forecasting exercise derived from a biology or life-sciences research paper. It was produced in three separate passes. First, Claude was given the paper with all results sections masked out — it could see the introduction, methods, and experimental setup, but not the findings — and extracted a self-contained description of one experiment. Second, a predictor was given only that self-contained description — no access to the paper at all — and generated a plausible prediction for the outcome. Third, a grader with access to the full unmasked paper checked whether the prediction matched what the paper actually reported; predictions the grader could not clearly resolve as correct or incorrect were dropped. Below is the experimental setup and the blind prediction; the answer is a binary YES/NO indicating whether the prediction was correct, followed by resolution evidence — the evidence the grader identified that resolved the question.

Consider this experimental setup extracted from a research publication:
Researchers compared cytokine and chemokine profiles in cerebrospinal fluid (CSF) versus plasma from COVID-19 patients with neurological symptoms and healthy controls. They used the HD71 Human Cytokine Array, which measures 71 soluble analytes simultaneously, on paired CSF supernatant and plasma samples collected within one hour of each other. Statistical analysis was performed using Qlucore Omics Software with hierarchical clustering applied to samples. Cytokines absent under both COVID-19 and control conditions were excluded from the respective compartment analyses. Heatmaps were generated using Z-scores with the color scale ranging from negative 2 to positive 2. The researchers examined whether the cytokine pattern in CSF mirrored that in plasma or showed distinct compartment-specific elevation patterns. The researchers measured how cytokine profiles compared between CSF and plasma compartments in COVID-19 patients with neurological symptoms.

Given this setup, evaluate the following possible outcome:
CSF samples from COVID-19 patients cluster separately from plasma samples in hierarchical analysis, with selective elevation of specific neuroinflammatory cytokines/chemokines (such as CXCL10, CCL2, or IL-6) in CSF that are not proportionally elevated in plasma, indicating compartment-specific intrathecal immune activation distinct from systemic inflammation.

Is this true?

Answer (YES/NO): NO